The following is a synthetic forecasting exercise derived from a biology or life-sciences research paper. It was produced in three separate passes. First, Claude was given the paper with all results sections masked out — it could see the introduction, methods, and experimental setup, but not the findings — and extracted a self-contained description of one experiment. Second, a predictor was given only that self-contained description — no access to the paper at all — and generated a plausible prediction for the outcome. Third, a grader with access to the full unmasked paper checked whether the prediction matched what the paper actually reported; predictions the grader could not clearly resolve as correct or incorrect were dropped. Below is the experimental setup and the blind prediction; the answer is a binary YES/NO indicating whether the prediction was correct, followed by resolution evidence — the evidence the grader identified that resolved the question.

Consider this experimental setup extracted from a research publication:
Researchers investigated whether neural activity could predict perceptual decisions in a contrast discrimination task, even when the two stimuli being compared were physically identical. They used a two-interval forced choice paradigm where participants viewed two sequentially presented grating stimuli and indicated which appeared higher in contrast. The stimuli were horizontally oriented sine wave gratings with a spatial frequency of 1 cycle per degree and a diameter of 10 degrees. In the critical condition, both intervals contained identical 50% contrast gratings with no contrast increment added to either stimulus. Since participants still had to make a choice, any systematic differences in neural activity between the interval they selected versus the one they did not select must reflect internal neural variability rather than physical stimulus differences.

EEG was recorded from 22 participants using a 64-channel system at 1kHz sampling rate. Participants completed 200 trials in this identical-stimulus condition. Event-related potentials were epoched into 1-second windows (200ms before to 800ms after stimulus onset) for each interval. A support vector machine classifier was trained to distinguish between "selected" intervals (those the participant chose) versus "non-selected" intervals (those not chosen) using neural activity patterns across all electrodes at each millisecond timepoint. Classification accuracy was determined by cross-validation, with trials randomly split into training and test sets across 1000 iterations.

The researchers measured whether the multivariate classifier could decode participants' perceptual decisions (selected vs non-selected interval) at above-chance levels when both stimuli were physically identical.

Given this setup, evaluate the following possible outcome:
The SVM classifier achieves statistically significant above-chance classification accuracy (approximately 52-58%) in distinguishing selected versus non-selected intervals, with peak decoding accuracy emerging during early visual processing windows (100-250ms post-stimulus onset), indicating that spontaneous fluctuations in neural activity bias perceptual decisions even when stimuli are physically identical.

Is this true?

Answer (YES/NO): NO